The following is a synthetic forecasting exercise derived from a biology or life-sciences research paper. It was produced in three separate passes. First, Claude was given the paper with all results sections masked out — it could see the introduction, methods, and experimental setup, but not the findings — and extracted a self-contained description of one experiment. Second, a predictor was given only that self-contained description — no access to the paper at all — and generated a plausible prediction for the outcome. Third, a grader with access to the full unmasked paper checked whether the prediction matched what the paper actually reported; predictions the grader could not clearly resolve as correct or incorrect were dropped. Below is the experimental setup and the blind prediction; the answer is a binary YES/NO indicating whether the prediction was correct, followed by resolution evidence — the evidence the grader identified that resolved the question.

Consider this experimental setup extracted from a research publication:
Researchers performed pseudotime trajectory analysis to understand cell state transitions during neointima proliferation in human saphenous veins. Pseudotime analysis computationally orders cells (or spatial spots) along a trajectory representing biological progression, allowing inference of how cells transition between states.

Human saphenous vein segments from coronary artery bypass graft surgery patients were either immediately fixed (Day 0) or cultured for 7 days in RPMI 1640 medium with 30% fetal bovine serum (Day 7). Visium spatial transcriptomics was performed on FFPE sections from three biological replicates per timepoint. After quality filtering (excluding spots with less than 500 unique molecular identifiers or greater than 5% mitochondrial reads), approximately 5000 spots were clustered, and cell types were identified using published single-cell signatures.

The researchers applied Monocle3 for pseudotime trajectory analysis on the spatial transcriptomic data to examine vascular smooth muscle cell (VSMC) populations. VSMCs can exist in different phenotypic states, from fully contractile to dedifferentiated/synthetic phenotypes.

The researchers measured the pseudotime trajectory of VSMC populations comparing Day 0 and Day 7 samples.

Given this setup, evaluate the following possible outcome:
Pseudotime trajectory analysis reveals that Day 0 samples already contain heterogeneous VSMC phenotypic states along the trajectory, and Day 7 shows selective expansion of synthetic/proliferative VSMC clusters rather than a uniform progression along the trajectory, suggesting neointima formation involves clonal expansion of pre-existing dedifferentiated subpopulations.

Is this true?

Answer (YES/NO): NO